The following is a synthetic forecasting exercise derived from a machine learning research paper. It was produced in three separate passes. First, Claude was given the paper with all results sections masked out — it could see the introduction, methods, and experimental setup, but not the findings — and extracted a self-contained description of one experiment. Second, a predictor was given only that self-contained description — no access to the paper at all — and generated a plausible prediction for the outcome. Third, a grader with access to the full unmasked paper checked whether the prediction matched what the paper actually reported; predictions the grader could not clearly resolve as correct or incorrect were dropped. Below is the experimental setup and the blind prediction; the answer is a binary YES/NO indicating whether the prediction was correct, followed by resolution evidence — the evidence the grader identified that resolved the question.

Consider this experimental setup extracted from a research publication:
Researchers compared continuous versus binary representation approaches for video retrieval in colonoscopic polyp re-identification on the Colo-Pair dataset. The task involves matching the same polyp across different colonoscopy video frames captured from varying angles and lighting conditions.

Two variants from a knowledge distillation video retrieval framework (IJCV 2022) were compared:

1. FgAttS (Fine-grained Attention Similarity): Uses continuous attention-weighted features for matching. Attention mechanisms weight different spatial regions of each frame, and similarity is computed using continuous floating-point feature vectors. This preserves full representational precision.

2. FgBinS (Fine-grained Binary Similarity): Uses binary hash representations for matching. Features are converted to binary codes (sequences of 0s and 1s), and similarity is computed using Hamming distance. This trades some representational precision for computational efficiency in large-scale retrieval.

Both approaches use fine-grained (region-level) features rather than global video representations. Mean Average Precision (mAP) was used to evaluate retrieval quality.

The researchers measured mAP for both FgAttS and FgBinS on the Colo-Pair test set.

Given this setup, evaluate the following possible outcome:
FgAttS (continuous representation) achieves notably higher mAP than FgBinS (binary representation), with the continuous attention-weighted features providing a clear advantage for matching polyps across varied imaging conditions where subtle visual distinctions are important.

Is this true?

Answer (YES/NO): NO